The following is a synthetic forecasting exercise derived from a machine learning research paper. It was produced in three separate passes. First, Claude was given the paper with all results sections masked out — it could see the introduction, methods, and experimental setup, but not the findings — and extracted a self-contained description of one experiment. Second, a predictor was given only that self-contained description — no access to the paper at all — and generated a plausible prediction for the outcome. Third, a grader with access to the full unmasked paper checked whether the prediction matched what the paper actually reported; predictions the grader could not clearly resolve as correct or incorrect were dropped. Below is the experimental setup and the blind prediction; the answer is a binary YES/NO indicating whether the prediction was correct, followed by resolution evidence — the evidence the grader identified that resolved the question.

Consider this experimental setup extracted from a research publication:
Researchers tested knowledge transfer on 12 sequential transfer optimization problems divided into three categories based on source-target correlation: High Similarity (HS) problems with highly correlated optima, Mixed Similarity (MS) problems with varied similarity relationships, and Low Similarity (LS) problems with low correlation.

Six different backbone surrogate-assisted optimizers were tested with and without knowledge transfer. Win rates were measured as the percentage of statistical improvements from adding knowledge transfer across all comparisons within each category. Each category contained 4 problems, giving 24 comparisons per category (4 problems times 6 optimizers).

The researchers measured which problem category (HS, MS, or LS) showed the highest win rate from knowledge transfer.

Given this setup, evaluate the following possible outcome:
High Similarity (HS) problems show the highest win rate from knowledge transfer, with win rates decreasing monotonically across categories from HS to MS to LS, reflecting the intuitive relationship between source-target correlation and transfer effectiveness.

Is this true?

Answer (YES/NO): NO